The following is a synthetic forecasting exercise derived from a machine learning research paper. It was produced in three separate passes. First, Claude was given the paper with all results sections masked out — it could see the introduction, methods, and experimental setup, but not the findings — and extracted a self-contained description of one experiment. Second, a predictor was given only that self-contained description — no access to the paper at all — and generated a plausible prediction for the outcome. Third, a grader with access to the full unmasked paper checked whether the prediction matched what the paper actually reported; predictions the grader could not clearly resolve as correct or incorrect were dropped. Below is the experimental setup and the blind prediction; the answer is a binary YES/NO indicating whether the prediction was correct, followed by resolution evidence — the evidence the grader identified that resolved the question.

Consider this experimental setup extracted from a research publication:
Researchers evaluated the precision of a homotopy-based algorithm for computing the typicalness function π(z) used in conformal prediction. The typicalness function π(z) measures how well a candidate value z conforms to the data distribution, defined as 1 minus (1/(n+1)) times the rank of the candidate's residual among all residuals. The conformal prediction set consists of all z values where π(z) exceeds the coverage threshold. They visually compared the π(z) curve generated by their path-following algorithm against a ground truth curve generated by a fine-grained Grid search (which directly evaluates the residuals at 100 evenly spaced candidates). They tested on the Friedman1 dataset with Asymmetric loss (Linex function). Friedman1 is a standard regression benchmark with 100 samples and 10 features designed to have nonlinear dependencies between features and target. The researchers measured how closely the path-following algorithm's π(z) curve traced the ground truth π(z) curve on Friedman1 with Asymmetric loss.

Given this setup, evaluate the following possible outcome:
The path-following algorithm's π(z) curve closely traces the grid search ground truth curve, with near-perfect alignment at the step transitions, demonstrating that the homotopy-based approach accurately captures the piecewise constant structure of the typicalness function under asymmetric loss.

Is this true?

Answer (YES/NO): NO